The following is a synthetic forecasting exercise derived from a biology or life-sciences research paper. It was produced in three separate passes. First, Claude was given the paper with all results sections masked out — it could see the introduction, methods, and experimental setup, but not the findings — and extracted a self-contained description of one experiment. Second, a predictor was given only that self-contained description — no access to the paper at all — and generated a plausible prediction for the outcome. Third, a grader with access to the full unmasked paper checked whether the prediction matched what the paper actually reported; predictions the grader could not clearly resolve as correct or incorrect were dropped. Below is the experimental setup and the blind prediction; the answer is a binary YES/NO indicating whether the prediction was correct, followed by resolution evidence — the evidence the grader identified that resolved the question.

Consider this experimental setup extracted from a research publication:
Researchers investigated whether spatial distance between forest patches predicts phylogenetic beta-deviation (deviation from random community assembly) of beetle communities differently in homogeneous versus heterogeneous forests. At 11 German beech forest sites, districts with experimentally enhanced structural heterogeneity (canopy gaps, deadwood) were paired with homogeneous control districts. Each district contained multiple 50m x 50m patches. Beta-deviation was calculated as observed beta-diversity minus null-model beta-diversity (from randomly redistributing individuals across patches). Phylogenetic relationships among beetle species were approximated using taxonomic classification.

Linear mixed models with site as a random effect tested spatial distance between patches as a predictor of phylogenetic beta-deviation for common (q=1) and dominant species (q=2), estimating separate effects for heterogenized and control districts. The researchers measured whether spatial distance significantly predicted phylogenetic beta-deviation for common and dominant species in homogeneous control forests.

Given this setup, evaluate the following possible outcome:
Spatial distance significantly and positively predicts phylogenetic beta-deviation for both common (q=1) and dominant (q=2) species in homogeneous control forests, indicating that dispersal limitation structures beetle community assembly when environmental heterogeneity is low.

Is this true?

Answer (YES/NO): YES